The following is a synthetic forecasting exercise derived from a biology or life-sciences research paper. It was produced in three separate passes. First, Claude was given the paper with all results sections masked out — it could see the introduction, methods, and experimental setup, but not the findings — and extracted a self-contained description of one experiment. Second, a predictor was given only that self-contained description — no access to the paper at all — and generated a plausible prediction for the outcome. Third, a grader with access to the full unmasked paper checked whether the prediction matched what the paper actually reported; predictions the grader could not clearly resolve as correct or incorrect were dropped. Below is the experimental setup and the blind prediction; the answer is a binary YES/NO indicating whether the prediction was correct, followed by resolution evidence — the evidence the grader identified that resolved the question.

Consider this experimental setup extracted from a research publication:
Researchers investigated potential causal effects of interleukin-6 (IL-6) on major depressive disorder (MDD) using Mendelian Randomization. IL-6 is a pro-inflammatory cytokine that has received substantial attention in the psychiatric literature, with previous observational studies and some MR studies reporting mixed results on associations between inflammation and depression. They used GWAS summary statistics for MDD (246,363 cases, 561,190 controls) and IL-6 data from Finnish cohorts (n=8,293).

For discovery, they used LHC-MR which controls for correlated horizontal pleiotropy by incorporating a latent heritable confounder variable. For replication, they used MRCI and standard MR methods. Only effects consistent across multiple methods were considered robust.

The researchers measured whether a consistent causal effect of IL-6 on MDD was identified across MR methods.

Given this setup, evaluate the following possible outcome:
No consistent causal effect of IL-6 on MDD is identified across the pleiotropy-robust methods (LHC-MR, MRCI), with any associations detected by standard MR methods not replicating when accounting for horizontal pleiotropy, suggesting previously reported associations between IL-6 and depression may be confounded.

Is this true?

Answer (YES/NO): YES